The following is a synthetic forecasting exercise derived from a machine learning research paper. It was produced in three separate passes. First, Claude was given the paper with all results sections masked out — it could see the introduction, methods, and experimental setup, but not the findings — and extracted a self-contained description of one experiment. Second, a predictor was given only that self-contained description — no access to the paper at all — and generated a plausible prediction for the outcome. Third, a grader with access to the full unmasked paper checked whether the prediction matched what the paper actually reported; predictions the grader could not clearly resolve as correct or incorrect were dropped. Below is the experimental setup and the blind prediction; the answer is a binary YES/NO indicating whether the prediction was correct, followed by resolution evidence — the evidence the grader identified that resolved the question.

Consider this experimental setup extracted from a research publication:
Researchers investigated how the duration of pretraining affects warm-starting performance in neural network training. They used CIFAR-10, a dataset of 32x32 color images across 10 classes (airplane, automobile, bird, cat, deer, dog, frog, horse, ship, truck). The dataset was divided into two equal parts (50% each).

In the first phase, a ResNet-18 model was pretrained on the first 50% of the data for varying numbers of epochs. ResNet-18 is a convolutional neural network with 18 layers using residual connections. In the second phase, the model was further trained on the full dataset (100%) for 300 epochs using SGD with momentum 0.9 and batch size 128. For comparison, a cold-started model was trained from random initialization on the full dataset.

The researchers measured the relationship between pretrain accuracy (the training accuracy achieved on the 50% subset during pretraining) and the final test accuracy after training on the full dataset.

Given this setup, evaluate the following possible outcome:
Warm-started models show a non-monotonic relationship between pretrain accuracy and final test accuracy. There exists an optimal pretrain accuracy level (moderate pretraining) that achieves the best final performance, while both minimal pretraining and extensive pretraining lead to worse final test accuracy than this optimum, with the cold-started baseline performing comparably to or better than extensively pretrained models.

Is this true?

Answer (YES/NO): NO